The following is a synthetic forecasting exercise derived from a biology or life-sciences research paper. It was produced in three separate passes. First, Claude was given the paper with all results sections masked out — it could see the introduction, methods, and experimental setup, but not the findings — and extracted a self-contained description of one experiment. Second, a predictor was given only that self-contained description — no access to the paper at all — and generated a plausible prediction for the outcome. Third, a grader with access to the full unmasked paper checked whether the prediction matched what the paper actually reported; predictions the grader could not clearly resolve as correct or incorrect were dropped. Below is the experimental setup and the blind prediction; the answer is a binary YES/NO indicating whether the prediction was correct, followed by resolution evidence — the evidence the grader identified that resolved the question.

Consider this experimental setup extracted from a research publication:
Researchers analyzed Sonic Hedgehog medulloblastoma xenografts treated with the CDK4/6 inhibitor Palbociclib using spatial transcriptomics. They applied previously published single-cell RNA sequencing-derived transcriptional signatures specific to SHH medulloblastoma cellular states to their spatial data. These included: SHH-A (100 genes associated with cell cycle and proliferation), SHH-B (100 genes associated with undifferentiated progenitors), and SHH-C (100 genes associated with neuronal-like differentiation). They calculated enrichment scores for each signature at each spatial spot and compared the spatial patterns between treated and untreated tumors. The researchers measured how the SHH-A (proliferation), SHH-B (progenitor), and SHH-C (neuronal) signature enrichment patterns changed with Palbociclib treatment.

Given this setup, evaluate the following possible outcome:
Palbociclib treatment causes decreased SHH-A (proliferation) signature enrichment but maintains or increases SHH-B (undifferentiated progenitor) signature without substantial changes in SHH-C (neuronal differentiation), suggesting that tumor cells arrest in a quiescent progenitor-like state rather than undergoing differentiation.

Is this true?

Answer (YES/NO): NO